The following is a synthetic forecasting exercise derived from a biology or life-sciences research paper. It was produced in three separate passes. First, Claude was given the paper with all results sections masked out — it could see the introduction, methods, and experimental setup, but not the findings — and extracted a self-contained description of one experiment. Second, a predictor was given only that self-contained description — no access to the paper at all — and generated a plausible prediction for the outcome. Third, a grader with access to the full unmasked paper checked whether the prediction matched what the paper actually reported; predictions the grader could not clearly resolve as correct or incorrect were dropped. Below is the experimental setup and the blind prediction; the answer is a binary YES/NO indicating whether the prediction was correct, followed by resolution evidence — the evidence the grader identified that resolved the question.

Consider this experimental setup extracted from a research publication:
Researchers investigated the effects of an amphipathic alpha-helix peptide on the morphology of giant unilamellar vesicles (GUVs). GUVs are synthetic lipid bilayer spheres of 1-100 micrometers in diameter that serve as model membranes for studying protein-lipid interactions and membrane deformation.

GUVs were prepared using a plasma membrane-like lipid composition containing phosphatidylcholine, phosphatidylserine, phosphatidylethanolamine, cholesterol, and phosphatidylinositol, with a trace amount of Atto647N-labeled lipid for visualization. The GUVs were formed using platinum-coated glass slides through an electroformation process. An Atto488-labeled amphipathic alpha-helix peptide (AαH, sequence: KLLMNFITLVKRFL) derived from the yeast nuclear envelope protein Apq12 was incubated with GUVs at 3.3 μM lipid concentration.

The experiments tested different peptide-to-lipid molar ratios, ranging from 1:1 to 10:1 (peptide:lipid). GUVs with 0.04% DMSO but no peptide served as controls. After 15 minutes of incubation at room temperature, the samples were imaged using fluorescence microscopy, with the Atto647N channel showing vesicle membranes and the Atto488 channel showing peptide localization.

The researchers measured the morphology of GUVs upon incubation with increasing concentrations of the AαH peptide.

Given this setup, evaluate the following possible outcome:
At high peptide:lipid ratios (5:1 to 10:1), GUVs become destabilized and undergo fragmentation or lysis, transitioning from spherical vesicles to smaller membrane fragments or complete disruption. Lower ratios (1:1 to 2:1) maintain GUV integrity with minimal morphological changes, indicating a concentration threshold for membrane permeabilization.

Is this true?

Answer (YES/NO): NO